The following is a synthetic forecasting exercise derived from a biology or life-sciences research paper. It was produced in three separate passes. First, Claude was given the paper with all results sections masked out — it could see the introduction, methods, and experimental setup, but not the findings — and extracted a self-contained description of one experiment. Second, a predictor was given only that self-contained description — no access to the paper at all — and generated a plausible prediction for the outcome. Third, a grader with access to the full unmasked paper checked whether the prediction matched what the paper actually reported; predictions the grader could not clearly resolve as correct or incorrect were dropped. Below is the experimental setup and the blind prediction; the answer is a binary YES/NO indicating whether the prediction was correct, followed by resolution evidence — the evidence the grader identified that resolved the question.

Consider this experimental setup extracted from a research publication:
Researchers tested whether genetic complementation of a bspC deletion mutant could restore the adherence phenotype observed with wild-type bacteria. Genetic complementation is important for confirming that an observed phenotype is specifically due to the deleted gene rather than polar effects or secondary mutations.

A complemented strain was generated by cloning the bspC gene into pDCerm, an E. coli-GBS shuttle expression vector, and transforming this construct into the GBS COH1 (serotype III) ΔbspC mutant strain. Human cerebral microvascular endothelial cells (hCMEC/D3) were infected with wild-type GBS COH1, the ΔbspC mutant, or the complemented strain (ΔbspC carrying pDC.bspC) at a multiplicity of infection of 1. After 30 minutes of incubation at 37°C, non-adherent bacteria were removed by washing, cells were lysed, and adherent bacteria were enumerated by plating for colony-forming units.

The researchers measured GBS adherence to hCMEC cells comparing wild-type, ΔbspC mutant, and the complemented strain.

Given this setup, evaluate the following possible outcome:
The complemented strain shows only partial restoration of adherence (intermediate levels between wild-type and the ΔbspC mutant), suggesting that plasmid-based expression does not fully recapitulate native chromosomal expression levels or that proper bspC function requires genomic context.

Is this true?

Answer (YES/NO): NO